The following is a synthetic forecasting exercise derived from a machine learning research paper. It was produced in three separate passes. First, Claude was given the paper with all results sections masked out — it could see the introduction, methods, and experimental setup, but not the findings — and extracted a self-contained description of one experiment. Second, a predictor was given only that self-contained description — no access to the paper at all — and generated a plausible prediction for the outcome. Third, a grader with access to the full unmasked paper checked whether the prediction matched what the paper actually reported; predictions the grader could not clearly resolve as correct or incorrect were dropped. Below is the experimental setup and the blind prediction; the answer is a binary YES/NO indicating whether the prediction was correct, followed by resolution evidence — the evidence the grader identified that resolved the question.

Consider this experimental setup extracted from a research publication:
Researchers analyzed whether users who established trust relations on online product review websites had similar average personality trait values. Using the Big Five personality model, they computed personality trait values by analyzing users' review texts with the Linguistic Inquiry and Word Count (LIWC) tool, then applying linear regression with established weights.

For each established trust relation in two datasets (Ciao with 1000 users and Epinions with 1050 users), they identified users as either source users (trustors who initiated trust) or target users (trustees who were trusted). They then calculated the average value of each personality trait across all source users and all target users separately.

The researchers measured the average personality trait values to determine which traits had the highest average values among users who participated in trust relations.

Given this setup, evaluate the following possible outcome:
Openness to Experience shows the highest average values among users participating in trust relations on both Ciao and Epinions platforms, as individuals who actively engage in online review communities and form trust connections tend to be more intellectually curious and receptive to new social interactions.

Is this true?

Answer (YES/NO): NO